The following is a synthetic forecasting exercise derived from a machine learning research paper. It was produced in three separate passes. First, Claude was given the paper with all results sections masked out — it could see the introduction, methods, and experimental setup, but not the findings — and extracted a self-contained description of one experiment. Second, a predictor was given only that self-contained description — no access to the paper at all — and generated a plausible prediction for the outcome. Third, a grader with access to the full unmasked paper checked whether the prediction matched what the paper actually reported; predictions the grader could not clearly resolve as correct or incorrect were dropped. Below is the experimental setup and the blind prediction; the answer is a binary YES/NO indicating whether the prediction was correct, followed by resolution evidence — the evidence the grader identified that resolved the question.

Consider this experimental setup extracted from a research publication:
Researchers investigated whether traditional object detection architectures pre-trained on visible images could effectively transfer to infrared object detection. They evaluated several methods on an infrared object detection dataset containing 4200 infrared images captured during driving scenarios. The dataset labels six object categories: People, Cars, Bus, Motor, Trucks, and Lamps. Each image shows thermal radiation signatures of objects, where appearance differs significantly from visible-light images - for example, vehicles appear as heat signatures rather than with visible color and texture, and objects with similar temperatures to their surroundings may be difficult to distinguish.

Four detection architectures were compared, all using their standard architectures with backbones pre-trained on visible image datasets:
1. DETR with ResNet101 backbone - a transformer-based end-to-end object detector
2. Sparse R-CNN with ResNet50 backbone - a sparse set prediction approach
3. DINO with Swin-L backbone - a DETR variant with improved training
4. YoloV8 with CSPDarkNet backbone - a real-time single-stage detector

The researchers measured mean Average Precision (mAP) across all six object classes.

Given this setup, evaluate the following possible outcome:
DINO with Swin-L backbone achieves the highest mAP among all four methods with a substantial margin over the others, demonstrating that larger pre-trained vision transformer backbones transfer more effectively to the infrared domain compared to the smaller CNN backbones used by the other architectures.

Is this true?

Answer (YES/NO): NO